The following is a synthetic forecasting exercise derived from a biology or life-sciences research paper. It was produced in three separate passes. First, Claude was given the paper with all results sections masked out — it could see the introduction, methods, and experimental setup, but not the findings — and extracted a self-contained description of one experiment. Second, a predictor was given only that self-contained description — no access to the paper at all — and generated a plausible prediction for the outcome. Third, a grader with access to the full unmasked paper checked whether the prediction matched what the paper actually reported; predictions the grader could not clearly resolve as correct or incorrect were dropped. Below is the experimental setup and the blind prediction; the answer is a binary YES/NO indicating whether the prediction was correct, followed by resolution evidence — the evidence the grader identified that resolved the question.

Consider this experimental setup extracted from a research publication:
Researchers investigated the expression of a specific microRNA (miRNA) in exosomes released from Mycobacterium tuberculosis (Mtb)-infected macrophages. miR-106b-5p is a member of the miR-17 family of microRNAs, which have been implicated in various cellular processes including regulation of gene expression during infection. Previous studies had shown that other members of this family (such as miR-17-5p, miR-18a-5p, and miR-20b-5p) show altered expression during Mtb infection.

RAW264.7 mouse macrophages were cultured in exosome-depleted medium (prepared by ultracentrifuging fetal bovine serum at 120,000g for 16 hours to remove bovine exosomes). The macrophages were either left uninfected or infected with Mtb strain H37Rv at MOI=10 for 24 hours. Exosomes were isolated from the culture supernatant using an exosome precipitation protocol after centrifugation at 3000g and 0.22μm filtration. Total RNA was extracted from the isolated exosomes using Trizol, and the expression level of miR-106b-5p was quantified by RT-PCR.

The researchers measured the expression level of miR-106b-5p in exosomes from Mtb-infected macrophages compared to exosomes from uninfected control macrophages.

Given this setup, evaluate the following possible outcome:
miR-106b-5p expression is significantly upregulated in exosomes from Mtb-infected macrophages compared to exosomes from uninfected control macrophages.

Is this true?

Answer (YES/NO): YES